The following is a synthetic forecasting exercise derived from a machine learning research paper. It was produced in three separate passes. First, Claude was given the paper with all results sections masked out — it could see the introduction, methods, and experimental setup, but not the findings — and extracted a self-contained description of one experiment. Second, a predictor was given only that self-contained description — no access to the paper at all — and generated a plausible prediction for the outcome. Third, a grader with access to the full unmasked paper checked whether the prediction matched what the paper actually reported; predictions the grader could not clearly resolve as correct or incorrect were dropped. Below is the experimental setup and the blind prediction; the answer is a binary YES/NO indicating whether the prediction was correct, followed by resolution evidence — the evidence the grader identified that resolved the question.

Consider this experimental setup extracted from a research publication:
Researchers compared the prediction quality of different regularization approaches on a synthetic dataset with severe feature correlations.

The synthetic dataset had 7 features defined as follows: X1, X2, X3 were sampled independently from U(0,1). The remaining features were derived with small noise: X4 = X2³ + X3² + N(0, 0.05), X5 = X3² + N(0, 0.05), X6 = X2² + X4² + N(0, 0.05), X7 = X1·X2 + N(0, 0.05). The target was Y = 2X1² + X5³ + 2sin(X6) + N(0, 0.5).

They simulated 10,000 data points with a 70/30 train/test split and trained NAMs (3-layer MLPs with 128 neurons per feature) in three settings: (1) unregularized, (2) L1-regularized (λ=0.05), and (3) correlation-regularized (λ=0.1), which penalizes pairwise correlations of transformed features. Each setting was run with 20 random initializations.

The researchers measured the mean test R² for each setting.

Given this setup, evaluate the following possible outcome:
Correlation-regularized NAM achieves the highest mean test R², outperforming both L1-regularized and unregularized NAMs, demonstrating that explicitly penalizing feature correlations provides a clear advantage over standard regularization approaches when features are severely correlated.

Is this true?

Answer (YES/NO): NO